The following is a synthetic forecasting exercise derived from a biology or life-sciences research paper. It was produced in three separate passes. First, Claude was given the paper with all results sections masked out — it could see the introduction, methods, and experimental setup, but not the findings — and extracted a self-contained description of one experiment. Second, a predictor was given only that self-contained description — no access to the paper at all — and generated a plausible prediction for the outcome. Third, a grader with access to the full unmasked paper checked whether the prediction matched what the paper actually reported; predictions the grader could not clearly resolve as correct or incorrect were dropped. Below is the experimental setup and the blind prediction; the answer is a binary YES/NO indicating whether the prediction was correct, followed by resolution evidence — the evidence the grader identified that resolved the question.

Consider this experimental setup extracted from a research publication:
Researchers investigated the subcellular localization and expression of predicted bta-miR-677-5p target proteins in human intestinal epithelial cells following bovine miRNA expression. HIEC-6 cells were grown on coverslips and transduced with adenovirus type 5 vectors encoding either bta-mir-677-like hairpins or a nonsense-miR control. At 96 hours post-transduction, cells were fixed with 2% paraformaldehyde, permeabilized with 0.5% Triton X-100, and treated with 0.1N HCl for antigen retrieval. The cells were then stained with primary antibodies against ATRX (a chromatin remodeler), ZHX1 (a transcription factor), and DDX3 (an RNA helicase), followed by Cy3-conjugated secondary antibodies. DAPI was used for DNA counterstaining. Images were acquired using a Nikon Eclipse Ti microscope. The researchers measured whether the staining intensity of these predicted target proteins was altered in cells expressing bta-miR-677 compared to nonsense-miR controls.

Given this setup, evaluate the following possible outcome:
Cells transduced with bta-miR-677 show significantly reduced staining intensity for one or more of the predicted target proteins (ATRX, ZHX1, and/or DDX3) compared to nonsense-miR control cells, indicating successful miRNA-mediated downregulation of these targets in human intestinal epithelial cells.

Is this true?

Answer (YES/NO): NO